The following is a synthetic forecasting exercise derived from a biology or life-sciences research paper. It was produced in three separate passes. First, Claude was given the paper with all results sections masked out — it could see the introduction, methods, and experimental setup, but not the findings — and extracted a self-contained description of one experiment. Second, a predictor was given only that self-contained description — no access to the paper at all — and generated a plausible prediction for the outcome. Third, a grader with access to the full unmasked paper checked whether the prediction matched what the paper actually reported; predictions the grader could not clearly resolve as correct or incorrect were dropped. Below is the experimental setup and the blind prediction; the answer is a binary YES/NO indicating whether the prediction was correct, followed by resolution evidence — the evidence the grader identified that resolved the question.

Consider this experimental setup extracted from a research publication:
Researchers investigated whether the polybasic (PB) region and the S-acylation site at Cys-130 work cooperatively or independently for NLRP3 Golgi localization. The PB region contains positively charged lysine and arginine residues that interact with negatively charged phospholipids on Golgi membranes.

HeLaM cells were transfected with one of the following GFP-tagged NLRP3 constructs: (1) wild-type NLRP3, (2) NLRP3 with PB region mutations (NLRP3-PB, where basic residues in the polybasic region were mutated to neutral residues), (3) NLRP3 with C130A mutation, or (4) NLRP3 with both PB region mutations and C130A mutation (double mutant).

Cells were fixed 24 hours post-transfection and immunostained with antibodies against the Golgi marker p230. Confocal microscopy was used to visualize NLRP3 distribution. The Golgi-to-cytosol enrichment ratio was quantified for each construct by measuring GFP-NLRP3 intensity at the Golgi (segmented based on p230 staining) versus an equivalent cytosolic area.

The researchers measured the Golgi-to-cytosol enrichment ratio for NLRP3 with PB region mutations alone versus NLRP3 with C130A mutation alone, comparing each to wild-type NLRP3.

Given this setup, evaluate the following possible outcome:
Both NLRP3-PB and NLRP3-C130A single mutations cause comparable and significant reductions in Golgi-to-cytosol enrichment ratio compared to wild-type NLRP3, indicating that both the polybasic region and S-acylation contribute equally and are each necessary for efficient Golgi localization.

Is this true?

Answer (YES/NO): YES